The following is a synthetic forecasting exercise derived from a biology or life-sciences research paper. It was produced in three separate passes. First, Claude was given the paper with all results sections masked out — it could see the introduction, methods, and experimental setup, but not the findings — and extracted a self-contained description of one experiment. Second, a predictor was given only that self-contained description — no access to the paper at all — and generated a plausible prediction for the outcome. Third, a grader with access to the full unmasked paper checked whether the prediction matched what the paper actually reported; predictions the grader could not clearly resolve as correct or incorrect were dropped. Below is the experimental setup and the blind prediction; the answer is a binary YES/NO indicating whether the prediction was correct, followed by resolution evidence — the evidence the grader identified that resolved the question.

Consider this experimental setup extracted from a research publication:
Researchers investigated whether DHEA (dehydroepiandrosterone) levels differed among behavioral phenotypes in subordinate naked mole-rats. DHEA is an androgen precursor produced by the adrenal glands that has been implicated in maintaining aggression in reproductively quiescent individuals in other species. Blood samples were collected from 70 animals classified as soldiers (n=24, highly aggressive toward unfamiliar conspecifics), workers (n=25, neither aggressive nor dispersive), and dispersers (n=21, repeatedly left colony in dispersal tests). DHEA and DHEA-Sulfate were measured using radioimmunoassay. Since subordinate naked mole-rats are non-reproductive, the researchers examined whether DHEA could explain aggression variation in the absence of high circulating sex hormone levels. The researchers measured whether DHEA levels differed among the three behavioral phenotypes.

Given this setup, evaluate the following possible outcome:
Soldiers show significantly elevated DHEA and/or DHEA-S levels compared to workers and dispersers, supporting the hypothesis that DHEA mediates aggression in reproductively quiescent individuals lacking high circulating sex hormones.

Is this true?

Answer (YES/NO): NO